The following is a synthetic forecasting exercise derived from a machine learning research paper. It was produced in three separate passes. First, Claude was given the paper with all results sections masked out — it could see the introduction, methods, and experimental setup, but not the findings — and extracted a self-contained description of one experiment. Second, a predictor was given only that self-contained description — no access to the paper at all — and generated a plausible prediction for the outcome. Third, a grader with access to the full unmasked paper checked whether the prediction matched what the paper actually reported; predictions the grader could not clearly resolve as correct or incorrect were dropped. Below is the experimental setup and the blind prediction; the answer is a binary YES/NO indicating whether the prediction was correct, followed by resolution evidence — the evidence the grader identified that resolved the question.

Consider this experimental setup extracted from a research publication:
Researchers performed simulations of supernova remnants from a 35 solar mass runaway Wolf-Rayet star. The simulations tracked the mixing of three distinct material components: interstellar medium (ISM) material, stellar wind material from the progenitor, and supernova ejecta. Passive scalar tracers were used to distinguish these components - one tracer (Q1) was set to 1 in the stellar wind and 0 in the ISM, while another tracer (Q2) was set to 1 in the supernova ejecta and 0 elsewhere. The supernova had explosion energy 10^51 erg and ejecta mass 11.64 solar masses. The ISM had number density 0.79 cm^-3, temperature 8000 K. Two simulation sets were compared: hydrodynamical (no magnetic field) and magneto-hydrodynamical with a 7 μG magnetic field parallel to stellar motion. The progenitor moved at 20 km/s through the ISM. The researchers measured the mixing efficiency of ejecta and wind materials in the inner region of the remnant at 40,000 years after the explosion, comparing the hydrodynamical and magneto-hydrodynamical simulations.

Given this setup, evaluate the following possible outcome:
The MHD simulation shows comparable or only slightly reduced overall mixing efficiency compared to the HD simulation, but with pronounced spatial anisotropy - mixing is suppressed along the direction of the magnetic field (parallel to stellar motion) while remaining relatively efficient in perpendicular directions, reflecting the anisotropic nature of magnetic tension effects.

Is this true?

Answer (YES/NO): NO